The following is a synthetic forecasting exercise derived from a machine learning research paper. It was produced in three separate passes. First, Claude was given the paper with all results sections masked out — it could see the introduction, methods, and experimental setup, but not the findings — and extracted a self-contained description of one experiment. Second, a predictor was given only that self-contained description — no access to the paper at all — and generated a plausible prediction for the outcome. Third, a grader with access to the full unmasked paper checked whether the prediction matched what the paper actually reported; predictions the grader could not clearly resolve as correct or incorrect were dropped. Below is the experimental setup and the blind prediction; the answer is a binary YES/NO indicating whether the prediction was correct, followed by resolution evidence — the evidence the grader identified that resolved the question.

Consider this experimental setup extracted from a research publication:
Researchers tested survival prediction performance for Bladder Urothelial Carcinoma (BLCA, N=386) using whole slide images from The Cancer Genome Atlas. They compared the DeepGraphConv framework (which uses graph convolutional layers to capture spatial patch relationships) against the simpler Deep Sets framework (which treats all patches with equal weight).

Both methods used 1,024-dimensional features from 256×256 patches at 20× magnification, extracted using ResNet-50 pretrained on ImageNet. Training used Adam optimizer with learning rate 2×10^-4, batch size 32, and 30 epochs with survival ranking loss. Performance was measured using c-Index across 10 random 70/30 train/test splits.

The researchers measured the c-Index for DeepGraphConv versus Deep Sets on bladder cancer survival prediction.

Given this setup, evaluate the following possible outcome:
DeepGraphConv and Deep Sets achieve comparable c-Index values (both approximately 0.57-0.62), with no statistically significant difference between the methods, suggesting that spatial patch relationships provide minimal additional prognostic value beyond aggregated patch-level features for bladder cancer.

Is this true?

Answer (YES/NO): NO